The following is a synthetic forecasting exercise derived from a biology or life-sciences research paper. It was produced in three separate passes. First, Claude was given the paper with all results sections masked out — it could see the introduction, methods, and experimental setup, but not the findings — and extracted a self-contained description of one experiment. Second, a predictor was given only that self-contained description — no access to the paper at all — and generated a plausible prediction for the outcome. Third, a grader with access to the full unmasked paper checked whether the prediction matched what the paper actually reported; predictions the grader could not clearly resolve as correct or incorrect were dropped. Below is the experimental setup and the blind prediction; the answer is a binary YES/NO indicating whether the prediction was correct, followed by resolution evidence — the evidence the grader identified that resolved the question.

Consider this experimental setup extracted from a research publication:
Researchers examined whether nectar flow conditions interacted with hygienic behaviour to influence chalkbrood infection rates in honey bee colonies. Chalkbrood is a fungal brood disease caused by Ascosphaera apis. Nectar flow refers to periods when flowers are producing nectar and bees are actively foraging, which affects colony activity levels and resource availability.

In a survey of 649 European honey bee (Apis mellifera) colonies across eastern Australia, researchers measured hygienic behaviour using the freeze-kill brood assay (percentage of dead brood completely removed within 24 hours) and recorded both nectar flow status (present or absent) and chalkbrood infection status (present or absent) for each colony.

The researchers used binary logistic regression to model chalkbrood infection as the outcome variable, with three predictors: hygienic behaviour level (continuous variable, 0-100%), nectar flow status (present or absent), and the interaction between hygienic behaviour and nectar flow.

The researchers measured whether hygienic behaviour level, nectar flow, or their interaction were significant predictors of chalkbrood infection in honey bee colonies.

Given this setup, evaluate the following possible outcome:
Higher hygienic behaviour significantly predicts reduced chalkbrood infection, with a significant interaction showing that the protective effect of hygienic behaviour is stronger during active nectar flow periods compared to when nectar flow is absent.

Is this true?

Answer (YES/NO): NO